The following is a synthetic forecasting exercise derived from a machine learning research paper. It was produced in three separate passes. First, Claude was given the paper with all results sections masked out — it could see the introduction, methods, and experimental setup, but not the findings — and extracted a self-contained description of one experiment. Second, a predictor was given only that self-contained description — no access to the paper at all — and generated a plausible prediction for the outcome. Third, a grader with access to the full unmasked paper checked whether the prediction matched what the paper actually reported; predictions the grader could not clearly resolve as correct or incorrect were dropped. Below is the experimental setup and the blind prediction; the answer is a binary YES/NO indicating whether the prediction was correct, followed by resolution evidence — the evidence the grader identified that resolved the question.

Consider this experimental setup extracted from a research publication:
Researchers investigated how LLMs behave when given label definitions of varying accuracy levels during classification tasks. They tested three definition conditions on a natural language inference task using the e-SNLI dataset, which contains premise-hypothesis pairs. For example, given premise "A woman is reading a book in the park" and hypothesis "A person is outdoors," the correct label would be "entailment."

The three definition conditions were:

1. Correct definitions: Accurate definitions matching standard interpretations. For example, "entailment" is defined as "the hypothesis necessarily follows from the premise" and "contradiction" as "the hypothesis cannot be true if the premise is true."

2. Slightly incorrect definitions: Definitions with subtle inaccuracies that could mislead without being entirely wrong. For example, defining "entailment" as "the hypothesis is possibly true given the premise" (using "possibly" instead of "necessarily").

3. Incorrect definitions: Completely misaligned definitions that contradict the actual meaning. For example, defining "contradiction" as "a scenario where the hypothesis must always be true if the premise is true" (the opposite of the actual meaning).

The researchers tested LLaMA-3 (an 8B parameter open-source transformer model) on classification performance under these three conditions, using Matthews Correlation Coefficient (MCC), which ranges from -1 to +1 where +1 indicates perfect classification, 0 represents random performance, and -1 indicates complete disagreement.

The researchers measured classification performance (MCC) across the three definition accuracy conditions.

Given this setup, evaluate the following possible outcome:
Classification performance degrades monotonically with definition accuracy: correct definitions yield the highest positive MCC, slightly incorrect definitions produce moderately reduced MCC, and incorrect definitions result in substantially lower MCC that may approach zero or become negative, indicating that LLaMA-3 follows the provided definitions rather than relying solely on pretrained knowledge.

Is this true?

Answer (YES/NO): YES